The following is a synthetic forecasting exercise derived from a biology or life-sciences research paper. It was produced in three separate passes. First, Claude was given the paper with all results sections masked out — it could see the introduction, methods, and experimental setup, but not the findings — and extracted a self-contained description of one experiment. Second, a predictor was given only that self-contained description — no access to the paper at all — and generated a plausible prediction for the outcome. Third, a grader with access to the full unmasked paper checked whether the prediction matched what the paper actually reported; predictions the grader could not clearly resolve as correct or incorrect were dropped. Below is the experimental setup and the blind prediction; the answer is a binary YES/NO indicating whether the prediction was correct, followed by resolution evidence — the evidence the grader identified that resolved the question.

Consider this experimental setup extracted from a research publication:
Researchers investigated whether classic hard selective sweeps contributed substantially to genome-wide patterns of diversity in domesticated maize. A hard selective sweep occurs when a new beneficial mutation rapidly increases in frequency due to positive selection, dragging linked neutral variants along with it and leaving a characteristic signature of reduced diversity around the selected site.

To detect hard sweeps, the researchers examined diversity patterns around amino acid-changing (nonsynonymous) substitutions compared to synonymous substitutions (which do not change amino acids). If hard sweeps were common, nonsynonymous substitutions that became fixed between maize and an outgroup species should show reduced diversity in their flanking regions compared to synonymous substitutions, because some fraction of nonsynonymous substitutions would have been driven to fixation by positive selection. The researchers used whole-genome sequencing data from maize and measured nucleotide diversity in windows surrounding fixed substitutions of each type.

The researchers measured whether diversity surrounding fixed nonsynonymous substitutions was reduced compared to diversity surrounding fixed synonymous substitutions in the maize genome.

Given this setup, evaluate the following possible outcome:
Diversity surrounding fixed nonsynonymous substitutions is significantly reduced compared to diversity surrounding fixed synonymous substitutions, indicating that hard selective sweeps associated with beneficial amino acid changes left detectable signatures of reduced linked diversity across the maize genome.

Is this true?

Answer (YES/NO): NO